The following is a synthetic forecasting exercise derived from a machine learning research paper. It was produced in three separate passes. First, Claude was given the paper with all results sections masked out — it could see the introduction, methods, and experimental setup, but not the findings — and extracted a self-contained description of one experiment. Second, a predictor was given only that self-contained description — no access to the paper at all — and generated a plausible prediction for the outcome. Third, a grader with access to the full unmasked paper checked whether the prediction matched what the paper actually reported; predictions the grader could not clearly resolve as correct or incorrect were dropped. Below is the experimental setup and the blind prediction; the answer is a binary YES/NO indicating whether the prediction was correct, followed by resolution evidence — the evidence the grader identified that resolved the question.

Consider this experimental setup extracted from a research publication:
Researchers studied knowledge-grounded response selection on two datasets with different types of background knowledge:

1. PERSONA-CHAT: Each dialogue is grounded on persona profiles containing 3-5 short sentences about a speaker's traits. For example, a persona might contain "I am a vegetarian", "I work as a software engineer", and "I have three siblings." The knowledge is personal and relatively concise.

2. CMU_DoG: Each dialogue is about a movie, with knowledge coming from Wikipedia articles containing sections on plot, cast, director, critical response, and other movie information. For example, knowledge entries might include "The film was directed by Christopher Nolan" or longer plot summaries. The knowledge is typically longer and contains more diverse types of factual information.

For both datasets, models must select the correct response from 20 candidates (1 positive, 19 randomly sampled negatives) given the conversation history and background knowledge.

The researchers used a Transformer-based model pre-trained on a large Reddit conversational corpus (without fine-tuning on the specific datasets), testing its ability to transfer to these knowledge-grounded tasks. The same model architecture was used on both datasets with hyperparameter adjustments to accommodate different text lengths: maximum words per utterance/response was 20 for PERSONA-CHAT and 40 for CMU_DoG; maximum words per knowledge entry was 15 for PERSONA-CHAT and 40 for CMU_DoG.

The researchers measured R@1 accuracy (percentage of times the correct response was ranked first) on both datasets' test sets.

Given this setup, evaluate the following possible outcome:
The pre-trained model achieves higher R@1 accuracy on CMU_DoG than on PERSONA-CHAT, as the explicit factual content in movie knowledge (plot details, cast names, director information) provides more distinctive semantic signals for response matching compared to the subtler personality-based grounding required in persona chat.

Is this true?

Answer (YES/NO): YES